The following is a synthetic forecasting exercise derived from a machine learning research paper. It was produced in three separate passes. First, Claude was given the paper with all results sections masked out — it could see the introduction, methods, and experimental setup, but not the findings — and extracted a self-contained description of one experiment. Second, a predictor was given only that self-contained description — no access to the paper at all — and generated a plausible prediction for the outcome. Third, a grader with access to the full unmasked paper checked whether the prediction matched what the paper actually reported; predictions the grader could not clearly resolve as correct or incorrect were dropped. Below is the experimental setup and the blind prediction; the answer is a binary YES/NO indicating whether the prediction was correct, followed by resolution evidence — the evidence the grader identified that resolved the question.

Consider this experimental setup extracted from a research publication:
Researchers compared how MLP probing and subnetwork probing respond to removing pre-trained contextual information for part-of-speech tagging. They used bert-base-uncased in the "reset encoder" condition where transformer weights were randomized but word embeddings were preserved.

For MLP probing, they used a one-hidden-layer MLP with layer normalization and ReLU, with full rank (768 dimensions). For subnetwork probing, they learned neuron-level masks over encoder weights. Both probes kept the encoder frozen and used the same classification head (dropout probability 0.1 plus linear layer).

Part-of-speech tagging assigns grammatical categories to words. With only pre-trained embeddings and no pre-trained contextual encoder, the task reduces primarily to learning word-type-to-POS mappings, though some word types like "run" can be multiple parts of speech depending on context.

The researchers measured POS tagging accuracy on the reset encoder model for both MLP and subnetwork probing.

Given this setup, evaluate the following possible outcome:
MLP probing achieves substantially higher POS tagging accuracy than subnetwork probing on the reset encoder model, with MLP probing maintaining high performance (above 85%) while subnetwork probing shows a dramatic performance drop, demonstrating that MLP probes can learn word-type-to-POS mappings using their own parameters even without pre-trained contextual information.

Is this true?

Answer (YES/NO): NO